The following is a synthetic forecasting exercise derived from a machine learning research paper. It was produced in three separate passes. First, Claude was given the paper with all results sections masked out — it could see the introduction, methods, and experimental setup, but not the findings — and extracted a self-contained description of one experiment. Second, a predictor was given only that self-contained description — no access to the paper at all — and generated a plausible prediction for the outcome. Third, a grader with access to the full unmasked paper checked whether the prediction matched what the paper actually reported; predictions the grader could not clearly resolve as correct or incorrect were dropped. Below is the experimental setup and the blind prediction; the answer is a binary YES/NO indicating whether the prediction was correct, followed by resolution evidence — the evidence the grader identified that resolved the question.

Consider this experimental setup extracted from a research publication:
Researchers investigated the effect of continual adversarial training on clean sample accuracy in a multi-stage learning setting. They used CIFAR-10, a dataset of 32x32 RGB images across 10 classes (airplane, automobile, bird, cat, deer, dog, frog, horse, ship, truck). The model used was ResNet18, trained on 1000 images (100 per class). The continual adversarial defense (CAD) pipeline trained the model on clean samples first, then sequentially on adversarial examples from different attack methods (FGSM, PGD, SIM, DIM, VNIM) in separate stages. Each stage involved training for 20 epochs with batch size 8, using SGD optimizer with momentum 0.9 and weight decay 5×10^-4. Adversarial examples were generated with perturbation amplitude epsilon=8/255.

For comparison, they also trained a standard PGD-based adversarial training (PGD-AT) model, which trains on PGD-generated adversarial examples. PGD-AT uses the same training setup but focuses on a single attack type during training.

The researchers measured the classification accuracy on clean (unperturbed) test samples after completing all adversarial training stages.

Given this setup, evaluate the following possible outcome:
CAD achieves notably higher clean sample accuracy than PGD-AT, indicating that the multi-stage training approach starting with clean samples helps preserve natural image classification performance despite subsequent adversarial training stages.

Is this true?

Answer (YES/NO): NO